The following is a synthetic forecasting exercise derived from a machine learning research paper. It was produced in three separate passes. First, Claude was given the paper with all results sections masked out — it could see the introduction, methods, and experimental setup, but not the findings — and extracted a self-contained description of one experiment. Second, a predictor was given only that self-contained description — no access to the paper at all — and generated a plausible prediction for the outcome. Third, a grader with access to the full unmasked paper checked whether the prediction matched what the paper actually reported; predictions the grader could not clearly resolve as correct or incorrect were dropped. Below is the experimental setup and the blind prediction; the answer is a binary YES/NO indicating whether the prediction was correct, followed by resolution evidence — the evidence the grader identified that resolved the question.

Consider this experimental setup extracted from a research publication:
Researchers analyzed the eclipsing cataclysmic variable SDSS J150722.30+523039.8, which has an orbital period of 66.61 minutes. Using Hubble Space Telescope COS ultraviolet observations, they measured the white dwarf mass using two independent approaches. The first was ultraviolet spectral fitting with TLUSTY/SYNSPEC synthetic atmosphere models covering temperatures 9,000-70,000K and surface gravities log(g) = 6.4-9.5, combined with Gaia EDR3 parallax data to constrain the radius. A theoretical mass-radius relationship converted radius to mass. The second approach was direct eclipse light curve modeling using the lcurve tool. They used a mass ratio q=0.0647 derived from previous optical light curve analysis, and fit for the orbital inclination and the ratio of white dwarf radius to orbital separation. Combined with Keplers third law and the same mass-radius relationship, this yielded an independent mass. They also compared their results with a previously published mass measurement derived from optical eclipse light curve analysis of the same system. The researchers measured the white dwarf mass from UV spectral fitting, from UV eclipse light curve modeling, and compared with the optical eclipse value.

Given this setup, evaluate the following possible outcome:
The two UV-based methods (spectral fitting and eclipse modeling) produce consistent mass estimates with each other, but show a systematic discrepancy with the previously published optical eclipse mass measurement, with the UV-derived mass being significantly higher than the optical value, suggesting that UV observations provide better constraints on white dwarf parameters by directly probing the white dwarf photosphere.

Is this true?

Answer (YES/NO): NO